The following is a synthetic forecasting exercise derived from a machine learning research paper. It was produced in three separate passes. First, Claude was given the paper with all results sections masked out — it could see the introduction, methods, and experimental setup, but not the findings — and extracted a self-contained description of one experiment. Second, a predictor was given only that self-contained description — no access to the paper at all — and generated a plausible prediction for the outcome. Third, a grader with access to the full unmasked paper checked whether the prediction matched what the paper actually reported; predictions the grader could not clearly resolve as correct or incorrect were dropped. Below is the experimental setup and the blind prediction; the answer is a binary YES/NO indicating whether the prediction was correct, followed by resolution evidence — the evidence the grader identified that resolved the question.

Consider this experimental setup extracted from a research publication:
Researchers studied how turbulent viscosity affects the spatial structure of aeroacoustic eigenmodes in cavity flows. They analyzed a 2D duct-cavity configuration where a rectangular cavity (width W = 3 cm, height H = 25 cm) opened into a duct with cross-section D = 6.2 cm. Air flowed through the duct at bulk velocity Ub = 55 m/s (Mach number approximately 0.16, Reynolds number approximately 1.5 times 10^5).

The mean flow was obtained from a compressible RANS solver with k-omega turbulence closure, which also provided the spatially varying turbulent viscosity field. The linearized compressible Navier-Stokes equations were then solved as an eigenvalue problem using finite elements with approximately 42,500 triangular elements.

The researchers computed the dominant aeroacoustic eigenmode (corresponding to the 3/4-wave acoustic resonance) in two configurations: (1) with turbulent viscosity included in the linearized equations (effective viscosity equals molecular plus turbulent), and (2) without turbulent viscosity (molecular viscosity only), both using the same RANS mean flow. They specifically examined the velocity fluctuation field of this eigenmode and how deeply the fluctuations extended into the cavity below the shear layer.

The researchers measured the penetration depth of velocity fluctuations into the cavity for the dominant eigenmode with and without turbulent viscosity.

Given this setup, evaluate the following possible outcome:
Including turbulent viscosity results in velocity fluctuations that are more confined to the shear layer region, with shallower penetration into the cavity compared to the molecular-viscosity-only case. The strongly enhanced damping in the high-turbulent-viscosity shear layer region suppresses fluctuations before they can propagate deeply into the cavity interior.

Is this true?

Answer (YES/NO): YES